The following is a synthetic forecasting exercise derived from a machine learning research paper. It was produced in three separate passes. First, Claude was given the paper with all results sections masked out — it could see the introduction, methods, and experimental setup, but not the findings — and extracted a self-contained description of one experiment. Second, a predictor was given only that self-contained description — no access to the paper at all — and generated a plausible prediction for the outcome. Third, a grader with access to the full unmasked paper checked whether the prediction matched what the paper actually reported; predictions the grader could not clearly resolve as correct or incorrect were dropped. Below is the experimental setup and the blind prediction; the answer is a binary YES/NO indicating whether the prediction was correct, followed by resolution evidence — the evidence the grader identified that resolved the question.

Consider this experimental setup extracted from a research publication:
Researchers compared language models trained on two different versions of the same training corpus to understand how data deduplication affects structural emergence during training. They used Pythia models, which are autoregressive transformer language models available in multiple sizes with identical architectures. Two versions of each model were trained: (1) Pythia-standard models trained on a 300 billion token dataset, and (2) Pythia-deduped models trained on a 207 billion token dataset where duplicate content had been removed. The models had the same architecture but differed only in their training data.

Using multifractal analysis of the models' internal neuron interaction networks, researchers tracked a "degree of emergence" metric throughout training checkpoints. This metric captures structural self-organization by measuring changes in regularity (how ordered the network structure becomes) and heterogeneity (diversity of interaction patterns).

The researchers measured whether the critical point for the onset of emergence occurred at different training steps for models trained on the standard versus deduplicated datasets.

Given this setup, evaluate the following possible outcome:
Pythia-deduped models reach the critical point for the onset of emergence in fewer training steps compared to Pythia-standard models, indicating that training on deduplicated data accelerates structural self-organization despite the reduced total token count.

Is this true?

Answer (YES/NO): NO